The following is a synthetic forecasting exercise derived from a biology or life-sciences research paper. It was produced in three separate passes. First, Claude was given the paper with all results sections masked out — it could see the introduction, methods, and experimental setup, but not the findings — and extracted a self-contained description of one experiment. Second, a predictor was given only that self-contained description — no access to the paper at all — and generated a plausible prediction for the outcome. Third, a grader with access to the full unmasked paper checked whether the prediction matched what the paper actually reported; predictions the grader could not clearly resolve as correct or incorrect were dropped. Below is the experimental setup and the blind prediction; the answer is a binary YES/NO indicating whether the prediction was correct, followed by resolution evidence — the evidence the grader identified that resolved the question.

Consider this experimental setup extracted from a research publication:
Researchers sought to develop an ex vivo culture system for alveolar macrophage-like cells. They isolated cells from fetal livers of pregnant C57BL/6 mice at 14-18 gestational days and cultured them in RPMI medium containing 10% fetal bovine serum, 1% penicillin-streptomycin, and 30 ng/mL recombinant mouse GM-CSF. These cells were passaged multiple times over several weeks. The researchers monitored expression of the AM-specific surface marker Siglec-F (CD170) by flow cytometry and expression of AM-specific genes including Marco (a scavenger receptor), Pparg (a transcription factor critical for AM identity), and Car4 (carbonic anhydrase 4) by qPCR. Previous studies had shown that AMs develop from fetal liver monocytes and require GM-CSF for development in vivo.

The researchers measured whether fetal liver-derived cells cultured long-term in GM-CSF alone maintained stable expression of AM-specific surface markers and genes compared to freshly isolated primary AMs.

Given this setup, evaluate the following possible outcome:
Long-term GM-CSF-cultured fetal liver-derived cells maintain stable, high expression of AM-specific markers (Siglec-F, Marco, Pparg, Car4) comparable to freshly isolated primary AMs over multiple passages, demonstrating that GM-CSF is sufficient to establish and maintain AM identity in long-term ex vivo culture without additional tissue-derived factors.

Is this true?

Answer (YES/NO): NO